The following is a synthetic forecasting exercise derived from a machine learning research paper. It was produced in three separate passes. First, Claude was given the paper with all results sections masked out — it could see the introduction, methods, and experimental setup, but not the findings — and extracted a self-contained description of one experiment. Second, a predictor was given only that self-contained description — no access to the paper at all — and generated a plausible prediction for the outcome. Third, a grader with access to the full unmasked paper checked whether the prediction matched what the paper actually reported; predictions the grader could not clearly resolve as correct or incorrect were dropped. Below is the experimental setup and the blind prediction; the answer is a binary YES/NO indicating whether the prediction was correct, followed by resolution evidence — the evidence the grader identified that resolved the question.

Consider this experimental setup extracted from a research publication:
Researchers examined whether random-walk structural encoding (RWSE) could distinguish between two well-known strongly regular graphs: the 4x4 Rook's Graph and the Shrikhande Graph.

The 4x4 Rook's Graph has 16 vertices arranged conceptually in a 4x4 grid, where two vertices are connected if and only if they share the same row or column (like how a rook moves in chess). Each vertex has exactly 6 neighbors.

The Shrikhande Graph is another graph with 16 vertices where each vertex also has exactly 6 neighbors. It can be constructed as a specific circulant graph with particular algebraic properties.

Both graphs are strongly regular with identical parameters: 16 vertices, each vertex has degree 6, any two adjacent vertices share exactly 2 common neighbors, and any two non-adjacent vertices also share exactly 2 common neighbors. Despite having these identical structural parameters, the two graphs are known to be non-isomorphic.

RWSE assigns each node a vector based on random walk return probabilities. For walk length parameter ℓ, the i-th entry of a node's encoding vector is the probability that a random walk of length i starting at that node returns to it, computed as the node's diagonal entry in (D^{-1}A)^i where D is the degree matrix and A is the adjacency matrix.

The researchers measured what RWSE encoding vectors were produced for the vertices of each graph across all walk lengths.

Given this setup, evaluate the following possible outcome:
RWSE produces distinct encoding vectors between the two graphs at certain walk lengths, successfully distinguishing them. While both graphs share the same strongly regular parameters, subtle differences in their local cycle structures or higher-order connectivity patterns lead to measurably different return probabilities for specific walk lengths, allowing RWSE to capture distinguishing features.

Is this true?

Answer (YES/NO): NO